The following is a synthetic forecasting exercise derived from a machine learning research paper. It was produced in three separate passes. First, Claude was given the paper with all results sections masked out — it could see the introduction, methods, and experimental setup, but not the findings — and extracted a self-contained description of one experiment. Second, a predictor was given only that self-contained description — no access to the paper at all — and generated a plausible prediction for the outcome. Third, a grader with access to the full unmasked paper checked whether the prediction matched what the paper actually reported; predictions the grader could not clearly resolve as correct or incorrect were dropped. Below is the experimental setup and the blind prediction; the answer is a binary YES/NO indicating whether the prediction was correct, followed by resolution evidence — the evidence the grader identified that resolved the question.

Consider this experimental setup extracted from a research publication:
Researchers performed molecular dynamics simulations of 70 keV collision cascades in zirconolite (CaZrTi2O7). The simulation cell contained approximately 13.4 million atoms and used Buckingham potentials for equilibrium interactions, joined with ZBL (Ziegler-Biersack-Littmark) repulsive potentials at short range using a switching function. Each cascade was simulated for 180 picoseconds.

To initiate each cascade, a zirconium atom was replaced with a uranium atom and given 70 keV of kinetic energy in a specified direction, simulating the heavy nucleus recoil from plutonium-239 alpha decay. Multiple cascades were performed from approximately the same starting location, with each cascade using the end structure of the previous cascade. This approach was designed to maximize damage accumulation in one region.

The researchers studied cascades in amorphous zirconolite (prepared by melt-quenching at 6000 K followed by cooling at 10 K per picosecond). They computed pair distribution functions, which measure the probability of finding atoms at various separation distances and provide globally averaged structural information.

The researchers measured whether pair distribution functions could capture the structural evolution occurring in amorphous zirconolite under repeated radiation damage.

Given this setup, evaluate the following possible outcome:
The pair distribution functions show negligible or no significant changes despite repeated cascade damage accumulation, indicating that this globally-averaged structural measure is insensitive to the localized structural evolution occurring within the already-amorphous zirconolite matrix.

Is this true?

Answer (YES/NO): YES